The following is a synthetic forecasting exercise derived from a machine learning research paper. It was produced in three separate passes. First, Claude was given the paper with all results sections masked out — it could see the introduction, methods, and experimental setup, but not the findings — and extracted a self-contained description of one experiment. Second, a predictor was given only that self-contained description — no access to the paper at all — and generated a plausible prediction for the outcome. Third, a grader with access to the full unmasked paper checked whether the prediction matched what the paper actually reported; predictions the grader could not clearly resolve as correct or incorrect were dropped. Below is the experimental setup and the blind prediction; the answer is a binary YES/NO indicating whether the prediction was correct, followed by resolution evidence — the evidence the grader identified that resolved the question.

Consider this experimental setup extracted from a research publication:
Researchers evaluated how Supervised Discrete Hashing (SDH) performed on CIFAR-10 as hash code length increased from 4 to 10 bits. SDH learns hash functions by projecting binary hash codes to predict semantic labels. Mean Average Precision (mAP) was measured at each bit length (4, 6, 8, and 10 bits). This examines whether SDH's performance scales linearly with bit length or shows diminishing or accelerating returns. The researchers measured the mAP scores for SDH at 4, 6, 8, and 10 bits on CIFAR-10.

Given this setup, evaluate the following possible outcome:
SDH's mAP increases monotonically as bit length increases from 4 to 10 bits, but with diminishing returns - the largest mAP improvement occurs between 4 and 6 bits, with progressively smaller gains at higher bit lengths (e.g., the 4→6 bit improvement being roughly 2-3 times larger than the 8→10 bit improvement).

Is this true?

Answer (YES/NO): NO